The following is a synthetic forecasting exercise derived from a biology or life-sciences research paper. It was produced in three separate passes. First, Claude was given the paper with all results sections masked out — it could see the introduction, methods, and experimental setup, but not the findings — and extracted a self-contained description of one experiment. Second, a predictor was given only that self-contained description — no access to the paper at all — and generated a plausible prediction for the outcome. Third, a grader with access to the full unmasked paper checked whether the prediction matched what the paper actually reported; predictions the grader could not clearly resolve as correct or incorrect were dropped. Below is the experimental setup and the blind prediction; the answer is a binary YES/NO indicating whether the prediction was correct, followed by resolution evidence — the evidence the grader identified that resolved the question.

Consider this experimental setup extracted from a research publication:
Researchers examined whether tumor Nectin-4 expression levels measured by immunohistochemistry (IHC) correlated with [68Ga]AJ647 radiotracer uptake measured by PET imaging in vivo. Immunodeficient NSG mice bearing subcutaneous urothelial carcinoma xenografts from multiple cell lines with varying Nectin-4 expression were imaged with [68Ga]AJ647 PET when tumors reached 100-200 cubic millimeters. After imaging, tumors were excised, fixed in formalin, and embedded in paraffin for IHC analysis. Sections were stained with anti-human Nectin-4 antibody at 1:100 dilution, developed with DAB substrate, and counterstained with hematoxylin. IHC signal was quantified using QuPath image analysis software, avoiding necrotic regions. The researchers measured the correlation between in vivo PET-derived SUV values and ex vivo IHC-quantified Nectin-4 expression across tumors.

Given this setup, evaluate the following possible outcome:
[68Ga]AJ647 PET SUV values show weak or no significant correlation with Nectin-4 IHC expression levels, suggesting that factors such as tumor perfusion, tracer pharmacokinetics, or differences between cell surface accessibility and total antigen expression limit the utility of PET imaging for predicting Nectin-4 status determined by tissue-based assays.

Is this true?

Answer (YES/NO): NO